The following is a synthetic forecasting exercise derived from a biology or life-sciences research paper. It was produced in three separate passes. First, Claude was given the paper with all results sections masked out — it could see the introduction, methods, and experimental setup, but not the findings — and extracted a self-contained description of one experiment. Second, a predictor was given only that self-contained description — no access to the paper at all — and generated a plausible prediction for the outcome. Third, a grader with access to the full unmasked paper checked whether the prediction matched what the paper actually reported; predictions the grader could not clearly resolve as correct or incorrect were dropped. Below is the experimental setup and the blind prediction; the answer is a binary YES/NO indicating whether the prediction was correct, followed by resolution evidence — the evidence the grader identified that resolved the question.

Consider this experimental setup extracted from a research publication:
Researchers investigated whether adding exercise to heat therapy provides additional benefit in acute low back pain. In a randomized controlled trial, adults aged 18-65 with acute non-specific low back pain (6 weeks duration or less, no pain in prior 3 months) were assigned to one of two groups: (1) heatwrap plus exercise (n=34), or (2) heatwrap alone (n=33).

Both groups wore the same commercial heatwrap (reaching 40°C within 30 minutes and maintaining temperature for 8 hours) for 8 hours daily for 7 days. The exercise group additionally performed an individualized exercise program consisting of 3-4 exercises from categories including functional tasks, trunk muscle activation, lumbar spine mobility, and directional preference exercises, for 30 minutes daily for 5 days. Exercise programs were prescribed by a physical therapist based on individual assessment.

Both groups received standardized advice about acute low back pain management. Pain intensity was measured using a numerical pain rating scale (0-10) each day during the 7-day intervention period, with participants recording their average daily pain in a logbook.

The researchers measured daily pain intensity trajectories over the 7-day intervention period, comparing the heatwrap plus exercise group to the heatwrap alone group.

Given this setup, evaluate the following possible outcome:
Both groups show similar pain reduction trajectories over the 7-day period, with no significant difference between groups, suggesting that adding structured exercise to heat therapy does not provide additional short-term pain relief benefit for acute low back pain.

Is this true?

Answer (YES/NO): YES